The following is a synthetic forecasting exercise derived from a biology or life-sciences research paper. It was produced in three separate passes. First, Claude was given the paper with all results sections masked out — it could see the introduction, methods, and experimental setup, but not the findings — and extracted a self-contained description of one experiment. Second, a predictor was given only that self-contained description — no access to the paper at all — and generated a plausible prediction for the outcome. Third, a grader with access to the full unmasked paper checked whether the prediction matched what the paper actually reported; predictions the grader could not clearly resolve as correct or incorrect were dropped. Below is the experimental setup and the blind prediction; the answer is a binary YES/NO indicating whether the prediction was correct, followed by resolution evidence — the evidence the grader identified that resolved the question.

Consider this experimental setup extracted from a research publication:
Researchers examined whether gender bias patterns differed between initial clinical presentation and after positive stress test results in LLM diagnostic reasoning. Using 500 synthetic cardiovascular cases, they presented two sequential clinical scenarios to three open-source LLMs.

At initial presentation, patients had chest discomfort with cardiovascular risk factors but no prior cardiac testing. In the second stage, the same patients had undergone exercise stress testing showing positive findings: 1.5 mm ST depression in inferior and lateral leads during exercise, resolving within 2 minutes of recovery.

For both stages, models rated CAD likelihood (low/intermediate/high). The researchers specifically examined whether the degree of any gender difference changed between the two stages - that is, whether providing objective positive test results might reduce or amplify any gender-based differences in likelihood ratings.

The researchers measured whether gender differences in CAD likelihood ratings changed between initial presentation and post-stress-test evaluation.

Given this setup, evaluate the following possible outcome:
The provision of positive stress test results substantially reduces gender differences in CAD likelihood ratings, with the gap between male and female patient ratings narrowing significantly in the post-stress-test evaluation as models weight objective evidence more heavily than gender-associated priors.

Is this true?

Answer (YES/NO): NO